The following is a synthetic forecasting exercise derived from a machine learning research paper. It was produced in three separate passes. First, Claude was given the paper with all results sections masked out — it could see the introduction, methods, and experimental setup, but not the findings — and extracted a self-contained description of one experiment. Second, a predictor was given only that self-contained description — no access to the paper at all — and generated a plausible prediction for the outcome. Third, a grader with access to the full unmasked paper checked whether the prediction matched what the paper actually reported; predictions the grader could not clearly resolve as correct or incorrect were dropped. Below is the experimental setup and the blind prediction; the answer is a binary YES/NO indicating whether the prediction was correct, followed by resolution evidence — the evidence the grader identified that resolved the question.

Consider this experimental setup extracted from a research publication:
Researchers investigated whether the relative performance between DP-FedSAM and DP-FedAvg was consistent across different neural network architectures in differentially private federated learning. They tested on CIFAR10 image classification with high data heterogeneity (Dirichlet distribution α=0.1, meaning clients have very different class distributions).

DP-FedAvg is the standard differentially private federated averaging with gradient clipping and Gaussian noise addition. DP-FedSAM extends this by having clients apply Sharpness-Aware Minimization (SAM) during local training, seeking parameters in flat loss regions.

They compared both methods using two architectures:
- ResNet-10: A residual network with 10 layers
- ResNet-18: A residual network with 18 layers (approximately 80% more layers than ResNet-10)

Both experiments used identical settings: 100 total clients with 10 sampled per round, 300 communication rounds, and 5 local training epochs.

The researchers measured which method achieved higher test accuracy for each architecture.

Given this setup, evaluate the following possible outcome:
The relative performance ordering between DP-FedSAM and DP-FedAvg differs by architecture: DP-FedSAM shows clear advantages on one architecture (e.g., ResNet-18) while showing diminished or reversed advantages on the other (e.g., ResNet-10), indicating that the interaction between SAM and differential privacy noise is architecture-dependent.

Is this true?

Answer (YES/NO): NO